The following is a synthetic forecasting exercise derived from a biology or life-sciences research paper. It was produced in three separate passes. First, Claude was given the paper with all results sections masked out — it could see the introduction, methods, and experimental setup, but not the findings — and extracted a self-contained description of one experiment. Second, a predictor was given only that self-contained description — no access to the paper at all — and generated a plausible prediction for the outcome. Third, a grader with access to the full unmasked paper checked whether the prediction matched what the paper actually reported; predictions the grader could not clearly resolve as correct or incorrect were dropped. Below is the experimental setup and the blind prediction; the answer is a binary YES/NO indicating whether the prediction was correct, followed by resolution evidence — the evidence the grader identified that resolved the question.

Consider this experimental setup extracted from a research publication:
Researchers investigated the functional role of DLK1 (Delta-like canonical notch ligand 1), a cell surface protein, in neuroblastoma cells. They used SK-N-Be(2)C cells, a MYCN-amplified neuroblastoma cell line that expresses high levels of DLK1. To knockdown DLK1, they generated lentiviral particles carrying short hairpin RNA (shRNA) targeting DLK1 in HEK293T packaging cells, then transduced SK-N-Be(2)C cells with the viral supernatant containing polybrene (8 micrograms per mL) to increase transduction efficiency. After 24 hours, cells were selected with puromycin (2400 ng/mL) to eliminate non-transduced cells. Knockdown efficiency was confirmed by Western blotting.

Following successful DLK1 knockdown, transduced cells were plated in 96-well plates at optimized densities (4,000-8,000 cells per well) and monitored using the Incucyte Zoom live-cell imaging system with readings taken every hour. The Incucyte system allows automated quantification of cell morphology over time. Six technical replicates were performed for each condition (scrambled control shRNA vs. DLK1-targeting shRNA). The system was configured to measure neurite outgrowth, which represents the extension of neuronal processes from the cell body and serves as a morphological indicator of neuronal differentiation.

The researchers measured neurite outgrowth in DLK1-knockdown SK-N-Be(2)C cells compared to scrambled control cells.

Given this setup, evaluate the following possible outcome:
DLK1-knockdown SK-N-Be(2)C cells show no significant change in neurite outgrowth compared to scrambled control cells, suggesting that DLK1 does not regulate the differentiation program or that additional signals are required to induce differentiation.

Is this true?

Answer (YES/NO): NO